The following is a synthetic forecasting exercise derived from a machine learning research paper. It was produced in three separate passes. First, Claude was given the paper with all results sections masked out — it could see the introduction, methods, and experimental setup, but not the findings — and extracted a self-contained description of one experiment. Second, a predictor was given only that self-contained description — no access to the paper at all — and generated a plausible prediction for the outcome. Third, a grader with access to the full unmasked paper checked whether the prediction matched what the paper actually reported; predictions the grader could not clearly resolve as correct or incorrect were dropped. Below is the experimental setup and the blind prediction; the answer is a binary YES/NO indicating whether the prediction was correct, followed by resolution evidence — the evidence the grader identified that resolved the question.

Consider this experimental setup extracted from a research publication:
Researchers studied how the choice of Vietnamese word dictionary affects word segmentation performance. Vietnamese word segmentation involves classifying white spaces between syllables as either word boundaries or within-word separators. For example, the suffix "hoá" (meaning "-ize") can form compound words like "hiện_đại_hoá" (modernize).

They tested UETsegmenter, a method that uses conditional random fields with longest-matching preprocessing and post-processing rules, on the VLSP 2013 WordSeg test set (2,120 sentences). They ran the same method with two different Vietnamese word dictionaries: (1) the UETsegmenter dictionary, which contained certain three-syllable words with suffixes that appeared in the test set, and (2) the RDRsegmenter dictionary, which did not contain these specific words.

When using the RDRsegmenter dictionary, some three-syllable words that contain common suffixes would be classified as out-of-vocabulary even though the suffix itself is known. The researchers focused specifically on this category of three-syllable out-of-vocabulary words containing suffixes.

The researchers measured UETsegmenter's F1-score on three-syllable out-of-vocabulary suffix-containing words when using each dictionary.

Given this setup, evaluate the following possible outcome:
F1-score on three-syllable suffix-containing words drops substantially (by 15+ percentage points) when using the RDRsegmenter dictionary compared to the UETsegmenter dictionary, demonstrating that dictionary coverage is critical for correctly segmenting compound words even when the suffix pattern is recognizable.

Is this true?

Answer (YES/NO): YES